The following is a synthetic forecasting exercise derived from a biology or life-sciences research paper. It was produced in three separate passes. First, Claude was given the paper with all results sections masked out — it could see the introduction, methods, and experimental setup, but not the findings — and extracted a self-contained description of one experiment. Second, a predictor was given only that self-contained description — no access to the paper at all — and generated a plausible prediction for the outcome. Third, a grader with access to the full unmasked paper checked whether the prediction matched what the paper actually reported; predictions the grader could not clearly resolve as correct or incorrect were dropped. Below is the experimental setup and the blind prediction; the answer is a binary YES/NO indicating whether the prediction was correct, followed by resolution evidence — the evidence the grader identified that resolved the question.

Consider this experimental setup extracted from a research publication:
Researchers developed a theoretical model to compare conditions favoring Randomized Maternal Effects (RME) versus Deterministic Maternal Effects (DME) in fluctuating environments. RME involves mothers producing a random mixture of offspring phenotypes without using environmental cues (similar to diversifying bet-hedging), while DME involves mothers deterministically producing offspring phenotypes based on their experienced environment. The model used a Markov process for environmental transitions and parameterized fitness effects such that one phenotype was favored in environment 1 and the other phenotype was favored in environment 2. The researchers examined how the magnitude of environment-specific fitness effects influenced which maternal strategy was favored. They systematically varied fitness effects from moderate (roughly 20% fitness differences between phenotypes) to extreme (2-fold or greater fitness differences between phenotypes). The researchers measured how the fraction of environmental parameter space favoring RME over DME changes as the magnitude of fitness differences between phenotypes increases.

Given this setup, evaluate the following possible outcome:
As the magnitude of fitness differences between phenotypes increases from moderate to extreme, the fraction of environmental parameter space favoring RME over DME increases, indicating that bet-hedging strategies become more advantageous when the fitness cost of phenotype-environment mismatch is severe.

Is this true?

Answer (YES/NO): YES